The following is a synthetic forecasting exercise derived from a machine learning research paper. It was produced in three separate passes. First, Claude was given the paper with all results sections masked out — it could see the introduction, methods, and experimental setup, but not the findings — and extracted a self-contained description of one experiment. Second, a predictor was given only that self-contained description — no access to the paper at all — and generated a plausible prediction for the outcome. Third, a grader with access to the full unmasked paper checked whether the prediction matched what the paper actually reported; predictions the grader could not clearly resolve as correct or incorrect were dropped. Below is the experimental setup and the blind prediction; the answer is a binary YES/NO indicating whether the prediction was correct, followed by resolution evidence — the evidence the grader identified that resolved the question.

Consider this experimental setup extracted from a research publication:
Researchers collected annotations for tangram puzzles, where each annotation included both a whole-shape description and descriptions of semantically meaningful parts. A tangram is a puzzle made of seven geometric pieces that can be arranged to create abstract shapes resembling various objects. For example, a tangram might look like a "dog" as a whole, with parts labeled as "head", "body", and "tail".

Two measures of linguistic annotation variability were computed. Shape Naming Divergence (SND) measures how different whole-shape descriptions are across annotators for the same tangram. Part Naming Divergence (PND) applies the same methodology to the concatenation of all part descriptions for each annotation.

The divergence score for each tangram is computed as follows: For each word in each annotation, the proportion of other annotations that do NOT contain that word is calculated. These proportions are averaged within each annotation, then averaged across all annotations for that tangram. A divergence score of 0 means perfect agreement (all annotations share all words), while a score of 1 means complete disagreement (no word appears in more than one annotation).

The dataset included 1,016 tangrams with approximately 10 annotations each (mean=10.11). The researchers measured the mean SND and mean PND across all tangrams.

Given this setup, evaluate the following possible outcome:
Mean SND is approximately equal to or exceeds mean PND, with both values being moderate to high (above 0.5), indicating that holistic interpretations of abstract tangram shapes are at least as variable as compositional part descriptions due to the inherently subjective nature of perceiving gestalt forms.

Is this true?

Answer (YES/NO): YES